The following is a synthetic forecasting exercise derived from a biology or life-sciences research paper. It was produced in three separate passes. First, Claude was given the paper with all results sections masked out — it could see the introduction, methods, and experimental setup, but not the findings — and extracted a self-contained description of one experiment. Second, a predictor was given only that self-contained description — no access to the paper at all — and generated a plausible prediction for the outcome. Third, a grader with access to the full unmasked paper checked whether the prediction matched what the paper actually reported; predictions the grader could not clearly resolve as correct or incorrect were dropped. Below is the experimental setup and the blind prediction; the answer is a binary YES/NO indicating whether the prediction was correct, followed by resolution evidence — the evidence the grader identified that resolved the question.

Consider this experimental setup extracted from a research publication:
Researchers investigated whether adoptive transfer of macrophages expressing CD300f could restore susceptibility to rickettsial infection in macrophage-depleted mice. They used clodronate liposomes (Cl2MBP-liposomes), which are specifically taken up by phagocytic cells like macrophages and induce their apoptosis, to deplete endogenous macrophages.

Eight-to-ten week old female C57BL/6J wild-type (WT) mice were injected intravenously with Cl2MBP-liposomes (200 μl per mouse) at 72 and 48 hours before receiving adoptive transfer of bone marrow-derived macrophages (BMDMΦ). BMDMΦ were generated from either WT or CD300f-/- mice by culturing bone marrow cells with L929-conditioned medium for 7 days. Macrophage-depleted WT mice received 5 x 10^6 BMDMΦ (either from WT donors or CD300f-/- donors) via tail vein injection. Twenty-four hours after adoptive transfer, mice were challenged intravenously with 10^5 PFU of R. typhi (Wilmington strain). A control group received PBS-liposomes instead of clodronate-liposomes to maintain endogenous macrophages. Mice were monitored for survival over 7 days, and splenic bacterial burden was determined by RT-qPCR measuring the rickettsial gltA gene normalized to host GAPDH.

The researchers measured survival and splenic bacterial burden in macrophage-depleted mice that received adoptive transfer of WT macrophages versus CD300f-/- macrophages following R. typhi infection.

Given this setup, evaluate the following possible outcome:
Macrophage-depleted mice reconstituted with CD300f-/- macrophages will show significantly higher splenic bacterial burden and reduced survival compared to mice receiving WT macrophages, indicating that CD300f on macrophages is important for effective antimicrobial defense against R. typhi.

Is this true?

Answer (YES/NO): NO